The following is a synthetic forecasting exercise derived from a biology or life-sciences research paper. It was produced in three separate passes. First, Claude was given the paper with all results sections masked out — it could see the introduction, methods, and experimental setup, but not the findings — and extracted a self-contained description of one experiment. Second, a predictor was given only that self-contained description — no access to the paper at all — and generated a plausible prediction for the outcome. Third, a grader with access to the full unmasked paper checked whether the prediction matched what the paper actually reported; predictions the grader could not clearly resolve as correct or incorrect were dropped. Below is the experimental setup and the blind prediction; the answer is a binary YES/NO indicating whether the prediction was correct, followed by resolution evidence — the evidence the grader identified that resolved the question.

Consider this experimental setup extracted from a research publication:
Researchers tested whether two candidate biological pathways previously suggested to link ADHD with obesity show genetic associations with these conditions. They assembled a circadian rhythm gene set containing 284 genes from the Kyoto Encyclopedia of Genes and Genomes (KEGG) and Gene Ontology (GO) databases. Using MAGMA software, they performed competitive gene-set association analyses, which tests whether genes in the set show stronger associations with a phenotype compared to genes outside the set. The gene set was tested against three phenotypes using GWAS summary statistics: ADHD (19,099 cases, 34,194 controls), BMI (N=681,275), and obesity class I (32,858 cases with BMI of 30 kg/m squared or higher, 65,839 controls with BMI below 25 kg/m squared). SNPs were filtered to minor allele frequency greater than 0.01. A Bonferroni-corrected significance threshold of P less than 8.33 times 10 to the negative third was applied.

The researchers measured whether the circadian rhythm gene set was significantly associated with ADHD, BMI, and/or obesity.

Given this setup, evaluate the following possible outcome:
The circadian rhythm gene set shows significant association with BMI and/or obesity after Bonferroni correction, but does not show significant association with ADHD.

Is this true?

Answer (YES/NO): YES